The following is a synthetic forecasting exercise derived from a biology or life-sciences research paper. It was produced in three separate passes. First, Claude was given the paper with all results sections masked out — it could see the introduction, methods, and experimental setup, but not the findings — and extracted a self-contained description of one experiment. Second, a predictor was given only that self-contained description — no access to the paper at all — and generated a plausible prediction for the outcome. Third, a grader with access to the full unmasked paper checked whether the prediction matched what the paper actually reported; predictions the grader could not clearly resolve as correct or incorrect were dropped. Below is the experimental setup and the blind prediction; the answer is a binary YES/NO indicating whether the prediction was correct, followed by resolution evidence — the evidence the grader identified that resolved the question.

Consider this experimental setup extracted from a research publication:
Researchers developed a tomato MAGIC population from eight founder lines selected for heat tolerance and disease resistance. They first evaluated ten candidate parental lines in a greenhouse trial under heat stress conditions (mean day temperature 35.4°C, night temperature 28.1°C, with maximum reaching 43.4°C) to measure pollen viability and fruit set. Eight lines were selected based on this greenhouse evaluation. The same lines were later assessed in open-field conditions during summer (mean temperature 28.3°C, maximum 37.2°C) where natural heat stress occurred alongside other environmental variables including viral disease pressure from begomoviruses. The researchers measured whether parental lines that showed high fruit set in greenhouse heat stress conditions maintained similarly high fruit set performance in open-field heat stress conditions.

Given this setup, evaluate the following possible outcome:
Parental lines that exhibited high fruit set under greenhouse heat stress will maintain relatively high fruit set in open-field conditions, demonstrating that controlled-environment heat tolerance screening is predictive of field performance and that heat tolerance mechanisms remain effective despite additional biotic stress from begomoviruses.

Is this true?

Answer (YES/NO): NO